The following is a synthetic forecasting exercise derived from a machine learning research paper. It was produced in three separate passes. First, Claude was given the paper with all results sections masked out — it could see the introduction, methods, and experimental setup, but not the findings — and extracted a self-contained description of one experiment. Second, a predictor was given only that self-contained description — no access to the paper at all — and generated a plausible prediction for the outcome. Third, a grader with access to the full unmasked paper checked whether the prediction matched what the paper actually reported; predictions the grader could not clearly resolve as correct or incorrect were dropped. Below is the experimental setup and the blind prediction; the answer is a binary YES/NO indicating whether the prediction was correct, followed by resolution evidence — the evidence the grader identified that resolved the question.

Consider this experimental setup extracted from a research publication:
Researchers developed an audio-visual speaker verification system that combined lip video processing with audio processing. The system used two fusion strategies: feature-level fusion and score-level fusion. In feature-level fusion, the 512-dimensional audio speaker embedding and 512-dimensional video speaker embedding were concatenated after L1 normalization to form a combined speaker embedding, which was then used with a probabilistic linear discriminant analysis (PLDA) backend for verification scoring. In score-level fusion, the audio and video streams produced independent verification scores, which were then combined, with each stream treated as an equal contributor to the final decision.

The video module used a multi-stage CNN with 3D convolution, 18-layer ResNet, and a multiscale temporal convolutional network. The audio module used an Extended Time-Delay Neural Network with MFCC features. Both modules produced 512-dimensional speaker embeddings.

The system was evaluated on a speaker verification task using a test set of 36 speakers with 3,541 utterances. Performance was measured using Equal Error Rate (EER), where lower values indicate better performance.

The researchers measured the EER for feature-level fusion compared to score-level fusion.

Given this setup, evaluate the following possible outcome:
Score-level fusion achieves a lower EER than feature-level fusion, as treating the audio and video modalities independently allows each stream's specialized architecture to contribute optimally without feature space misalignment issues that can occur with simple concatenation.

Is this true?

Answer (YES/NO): YES